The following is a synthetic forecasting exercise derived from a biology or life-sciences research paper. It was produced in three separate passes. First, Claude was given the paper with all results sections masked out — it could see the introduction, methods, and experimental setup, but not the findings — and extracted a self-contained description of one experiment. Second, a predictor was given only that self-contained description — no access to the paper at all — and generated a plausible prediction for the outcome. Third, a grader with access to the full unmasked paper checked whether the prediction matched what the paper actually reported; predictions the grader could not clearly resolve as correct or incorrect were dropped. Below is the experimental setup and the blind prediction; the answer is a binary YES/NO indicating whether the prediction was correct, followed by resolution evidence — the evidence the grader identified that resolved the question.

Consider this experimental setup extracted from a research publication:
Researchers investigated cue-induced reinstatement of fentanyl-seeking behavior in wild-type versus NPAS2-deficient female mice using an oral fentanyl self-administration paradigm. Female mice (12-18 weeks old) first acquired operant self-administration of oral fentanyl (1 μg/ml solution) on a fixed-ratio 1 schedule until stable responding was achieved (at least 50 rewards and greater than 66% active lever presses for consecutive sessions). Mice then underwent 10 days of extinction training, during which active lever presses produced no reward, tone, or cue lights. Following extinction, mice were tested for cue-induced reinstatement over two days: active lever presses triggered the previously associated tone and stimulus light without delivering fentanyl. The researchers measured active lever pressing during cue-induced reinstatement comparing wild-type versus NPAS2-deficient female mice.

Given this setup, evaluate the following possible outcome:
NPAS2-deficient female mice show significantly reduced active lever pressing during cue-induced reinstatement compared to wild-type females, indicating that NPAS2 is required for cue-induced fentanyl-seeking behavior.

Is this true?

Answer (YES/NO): NO